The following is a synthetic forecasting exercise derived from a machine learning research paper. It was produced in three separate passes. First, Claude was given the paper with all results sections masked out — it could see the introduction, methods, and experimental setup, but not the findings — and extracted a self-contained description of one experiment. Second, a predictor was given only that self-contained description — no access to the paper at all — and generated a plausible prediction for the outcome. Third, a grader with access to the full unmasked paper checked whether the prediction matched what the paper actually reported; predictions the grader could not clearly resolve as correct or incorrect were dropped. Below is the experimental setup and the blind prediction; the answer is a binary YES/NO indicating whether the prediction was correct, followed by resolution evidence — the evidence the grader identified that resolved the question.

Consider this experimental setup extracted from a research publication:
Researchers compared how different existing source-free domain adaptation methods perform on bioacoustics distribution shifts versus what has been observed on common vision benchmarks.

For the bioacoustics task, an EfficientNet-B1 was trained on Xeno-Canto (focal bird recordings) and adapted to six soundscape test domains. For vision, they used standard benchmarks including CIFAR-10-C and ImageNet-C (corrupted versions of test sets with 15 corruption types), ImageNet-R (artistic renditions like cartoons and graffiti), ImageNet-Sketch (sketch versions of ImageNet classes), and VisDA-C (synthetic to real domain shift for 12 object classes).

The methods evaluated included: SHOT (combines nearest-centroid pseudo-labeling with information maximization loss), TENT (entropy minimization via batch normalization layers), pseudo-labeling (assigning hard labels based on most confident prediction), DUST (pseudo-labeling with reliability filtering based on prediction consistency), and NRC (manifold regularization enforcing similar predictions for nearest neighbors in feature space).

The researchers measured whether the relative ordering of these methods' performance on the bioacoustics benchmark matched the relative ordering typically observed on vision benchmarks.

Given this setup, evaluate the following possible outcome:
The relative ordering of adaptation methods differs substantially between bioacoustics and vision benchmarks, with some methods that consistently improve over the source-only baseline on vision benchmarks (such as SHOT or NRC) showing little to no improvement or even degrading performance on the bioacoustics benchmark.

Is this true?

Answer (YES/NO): YES